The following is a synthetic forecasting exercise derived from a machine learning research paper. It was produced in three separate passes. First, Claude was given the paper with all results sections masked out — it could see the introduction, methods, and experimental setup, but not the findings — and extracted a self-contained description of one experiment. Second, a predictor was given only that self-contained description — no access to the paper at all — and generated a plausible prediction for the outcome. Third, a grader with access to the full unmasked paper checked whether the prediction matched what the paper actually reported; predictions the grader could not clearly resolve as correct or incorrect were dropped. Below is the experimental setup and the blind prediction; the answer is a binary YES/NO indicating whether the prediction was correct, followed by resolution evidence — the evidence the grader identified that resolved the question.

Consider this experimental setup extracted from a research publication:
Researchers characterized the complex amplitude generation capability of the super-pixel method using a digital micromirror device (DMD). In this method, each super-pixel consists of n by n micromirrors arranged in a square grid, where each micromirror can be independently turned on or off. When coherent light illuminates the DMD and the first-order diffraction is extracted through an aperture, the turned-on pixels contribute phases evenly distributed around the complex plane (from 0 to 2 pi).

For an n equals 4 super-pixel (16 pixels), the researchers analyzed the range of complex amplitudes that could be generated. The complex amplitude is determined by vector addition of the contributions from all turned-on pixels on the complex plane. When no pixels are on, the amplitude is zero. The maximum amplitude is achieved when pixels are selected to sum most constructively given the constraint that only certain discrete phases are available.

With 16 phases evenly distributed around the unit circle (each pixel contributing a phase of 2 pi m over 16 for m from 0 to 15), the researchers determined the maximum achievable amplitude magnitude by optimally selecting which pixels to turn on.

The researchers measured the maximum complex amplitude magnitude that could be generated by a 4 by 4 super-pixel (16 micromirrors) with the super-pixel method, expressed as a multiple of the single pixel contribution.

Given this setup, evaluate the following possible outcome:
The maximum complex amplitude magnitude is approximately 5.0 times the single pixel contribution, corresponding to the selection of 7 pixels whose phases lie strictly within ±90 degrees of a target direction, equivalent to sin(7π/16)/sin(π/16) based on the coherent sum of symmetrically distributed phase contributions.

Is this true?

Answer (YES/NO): YES